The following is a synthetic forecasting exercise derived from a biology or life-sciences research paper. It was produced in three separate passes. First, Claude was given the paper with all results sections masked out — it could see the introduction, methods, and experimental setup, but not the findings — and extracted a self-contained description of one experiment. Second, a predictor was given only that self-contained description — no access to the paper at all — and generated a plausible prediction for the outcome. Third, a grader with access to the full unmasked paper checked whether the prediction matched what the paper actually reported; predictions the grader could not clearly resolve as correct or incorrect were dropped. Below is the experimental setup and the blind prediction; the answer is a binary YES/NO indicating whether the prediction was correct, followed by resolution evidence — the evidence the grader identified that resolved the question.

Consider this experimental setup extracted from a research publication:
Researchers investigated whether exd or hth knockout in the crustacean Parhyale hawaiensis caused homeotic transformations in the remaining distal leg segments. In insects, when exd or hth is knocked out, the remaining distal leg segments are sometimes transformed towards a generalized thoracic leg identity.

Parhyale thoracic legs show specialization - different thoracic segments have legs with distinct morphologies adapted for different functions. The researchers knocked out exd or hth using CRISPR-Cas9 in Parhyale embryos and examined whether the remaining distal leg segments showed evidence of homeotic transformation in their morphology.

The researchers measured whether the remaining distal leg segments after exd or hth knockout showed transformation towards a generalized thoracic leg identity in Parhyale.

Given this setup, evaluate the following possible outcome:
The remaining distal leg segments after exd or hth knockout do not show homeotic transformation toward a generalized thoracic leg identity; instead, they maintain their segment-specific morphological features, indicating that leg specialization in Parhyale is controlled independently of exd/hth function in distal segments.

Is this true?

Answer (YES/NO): NO